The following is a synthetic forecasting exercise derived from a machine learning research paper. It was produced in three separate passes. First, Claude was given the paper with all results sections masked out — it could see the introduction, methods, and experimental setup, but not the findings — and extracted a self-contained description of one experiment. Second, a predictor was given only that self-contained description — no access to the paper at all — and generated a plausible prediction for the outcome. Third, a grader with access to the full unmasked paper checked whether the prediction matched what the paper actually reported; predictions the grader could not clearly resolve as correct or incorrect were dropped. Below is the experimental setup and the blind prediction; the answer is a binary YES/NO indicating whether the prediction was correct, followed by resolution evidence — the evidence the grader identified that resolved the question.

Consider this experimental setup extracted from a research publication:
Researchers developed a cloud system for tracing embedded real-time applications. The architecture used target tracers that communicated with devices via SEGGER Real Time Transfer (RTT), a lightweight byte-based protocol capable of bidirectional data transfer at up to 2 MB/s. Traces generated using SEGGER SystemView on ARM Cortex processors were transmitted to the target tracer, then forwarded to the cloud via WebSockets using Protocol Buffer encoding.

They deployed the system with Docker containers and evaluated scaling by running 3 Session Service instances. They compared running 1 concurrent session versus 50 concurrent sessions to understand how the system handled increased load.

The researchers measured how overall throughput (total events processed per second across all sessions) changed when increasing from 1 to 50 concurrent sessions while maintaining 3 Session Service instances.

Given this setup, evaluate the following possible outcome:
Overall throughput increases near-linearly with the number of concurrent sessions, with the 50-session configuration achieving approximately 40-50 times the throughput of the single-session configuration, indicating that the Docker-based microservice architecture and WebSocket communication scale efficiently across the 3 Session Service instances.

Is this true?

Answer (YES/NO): NO